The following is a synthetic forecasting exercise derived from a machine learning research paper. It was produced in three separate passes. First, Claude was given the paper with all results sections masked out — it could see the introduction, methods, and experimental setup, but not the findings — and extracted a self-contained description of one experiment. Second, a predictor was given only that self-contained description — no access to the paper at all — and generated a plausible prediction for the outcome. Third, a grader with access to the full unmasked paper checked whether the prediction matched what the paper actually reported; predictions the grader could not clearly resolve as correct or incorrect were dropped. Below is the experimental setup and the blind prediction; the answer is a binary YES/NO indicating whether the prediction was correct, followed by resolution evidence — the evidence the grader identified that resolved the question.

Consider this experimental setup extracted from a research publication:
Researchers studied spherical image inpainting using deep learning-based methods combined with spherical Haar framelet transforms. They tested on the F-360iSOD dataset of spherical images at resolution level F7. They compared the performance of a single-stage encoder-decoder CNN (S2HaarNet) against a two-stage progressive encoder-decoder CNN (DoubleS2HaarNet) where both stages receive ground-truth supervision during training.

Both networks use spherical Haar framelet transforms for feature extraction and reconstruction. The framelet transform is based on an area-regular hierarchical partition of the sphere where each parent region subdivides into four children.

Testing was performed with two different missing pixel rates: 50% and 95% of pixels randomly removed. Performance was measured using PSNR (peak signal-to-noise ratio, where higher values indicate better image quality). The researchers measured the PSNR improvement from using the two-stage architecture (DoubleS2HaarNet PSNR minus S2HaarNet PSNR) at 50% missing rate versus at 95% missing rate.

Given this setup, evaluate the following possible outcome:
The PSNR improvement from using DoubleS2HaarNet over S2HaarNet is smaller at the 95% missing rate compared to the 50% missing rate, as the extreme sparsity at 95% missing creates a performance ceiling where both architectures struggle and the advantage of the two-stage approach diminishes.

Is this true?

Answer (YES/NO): YES